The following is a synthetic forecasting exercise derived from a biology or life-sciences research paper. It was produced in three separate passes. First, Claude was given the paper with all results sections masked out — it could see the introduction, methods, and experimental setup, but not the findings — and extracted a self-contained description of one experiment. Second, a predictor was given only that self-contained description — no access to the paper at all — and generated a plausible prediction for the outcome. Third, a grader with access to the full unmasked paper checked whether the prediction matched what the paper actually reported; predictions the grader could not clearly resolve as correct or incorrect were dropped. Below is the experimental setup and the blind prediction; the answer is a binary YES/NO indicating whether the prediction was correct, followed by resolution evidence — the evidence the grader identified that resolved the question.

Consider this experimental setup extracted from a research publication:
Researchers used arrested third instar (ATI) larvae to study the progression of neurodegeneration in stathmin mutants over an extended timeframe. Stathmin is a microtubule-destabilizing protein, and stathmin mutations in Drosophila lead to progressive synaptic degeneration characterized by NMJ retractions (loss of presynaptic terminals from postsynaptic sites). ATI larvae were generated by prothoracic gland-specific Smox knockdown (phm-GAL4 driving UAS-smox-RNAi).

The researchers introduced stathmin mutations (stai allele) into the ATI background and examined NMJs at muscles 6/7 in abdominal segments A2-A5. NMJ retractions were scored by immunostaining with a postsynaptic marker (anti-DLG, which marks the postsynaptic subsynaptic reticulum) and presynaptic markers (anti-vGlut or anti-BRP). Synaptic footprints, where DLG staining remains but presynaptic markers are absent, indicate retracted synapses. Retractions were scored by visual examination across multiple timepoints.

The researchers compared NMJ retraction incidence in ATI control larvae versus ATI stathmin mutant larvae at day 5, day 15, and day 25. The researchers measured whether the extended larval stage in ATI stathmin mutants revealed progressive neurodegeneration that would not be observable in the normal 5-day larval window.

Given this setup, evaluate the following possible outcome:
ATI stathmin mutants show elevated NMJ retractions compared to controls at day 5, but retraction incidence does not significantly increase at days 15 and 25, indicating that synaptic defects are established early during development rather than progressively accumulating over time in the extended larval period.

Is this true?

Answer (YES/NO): NO